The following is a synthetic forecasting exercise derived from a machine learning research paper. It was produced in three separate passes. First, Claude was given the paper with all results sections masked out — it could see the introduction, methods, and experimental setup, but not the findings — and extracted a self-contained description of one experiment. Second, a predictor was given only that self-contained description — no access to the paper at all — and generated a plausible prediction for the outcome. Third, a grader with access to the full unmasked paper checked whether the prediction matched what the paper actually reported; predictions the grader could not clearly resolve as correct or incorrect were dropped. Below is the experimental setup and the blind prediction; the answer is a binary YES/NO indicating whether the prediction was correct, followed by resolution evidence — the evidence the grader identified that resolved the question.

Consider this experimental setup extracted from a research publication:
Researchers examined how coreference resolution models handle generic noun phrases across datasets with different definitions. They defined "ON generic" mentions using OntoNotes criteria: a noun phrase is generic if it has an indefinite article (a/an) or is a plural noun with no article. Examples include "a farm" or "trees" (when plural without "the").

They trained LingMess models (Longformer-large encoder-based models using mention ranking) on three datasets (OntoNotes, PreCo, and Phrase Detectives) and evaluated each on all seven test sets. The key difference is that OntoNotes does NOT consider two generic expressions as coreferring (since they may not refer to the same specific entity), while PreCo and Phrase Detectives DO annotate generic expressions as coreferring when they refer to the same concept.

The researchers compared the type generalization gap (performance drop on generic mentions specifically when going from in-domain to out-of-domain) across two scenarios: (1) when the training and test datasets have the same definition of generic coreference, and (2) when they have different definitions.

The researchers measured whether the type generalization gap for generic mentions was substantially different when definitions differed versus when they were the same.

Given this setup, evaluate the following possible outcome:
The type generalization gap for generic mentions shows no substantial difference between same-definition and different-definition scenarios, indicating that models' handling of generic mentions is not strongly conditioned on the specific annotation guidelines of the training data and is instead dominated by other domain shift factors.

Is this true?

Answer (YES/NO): NO